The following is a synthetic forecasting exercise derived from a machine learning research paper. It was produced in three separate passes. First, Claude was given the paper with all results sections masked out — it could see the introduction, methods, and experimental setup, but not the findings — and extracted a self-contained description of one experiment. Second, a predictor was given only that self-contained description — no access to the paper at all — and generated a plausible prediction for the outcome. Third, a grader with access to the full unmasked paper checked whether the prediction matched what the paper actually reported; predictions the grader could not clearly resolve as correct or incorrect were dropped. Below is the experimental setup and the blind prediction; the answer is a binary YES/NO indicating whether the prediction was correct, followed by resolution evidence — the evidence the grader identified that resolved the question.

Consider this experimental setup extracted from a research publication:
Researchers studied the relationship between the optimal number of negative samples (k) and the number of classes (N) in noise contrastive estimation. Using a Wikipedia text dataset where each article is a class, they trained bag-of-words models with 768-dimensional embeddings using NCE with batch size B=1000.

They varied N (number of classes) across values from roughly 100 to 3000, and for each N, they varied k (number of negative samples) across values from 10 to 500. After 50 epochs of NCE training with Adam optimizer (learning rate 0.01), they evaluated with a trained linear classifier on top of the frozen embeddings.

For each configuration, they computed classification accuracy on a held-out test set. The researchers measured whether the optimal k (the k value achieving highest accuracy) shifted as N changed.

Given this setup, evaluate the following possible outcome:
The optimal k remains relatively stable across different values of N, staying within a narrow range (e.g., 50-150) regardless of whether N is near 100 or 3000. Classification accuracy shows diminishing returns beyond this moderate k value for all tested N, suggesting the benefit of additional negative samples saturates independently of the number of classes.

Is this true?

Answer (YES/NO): YES